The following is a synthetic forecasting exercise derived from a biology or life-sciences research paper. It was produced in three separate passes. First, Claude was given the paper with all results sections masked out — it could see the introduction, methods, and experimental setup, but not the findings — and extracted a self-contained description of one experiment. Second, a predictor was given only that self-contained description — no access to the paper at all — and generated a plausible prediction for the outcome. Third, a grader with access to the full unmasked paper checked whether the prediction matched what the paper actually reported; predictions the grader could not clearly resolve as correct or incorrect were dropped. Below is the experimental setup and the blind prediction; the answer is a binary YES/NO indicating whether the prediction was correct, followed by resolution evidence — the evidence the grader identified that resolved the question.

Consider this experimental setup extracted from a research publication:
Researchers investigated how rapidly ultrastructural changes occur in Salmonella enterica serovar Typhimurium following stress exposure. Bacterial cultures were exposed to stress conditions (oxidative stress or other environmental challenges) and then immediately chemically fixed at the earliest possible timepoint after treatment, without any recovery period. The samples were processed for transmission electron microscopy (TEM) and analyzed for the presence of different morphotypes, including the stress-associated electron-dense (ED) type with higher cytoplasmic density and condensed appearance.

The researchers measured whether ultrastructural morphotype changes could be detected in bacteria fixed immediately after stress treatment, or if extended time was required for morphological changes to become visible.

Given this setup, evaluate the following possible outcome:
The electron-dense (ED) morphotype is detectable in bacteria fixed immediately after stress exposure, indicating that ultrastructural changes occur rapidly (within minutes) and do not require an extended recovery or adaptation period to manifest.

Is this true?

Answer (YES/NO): YES